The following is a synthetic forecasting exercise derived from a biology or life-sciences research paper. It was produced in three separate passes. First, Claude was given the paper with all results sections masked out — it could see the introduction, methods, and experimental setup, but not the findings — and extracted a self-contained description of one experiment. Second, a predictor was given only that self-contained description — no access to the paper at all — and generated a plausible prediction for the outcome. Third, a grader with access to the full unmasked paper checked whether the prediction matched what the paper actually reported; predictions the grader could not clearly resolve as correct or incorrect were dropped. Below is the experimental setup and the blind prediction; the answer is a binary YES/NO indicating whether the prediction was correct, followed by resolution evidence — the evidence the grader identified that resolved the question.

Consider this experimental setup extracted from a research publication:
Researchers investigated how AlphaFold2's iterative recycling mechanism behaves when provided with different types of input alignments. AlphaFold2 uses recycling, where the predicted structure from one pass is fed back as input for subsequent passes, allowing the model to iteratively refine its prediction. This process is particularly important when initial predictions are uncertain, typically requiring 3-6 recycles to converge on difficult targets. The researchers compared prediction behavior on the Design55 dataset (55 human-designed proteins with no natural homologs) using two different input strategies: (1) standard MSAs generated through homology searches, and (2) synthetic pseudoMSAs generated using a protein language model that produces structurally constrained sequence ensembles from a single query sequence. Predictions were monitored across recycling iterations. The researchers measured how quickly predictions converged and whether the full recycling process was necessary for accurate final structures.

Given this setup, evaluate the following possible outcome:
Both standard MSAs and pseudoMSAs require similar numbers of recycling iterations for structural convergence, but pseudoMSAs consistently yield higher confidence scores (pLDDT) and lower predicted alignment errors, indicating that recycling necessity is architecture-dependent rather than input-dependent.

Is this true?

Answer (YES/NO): NO